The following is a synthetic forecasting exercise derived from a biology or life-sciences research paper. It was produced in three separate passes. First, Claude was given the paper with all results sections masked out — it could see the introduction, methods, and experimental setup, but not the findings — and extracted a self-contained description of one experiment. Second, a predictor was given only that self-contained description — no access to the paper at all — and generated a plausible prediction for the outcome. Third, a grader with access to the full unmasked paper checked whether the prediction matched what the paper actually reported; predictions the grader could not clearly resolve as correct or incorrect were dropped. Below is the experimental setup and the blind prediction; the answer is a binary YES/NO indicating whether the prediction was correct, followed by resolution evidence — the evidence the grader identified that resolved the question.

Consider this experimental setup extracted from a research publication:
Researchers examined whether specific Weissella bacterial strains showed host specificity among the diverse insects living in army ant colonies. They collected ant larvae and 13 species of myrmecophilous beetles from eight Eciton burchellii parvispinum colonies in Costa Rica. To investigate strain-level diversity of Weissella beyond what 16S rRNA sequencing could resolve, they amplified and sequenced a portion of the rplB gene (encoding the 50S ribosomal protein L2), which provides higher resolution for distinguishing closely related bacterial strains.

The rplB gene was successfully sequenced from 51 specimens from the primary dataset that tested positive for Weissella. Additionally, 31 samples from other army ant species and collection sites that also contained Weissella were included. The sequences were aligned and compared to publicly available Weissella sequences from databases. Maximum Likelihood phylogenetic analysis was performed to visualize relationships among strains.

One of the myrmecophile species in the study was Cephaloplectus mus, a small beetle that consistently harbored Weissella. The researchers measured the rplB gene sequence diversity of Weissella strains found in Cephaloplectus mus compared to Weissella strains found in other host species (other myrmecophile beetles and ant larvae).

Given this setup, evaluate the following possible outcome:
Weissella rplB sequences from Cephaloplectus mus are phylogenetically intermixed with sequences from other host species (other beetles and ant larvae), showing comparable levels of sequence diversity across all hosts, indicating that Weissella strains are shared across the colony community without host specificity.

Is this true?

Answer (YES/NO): NO